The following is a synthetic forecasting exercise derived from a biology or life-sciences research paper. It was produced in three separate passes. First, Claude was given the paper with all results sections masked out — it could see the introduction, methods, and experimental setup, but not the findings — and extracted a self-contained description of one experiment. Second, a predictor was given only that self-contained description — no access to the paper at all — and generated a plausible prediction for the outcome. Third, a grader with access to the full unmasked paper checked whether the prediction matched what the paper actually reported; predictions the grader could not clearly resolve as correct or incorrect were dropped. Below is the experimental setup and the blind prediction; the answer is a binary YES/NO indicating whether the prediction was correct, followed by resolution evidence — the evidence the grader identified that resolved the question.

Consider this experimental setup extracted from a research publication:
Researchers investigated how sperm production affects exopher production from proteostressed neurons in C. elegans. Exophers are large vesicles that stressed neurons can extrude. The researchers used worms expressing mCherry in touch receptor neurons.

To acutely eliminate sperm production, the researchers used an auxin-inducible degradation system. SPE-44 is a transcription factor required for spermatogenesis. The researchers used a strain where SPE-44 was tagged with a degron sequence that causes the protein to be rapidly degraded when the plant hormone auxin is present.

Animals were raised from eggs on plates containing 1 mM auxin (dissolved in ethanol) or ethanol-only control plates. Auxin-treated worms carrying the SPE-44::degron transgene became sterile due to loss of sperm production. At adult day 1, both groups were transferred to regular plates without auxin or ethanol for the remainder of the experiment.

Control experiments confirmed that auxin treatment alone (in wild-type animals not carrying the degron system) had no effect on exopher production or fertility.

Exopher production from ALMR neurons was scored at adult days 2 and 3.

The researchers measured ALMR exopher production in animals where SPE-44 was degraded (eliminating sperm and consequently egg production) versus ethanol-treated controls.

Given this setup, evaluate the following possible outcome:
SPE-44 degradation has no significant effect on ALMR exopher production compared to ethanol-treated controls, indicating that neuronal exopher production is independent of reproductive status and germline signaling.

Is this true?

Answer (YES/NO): NO